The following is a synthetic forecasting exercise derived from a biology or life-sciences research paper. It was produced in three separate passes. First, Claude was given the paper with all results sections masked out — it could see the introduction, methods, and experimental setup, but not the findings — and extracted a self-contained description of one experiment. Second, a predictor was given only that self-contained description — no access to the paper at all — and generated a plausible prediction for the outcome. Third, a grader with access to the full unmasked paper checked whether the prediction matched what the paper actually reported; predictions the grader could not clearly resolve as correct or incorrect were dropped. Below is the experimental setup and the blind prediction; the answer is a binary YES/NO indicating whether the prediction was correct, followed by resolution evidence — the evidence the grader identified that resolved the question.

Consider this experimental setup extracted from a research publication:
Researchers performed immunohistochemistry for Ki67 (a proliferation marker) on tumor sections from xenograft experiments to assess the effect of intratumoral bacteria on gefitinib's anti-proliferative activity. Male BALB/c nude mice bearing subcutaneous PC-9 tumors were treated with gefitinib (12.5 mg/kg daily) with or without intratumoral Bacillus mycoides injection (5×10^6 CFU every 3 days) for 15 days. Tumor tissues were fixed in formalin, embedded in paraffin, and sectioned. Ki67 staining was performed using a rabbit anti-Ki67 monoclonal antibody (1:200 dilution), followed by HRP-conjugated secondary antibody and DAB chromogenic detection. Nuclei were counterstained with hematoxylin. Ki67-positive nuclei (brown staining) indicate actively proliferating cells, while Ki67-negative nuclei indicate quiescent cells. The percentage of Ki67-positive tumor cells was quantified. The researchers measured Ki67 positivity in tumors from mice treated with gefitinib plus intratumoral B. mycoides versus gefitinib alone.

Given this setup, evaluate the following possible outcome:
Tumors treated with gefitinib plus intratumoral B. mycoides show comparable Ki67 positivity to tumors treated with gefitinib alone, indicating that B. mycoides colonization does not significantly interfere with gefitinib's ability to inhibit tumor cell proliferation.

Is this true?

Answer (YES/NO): NO